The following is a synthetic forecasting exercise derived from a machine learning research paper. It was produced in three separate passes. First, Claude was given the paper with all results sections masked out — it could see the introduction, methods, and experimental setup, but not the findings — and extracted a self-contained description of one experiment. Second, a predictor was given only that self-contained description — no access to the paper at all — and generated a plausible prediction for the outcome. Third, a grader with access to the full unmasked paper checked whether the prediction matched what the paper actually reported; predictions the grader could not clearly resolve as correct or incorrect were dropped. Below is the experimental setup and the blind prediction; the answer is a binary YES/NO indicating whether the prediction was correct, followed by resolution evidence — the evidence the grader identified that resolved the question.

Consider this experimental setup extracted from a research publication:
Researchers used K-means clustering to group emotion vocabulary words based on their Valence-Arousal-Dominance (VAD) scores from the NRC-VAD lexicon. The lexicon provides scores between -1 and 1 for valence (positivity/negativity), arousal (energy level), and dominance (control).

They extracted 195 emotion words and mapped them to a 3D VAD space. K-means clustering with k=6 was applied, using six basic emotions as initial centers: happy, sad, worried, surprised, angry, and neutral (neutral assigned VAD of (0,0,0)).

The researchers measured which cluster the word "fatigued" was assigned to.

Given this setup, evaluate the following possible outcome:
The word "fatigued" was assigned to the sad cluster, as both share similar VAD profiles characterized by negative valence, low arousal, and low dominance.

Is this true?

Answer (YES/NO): YES